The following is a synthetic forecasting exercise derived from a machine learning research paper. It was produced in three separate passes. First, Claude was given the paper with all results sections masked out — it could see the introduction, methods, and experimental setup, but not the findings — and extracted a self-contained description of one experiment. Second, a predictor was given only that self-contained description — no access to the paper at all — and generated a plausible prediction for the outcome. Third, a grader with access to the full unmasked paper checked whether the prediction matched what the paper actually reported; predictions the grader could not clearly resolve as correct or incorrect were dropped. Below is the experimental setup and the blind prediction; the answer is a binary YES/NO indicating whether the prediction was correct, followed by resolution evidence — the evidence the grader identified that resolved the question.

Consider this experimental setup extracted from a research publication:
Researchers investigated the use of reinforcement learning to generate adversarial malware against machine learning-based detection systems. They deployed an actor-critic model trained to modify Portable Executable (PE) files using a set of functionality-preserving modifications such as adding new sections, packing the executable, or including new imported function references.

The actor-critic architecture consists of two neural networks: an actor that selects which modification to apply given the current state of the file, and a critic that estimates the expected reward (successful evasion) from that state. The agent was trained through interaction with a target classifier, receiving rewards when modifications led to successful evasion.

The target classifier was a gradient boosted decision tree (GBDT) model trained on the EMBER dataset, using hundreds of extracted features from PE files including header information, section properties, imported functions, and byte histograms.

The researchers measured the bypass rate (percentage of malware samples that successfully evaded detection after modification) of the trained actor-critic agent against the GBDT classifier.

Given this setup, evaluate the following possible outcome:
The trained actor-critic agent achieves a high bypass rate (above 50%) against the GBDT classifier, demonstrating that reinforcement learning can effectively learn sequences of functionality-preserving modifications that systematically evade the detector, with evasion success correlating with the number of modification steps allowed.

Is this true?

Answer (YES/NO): NO